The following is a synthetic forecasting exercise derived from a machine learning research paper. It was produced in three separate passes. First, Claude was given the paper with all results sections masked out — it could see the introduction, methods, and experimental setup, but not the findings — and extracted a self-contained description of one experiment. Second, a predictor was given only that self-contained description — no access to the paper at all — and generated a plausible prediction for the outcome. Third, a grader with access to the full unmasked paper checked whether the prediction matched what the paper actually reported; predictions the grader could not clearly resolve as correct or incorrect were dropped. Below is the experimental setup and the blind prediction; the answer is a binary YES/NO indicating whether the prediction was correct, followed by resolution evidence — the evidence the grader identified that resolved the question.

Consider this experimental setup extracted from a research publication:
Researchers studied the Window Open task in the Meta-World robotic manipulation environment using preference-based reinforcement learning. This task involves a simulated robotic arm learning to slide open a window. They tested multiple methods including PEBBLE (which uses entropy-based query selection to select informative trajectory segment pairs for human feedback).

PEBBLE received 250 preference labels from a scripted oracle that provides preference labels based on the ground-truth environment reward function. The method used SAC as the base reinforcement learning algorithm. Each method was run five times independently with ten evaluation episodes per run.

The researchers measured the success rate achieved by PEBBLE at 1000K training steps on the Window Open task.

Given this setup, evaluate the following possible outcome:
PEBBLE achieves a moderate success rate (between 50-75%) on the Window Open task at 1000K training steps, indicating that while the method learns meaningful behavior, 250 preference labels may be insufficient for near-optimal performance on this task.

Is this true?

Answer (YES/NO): NO